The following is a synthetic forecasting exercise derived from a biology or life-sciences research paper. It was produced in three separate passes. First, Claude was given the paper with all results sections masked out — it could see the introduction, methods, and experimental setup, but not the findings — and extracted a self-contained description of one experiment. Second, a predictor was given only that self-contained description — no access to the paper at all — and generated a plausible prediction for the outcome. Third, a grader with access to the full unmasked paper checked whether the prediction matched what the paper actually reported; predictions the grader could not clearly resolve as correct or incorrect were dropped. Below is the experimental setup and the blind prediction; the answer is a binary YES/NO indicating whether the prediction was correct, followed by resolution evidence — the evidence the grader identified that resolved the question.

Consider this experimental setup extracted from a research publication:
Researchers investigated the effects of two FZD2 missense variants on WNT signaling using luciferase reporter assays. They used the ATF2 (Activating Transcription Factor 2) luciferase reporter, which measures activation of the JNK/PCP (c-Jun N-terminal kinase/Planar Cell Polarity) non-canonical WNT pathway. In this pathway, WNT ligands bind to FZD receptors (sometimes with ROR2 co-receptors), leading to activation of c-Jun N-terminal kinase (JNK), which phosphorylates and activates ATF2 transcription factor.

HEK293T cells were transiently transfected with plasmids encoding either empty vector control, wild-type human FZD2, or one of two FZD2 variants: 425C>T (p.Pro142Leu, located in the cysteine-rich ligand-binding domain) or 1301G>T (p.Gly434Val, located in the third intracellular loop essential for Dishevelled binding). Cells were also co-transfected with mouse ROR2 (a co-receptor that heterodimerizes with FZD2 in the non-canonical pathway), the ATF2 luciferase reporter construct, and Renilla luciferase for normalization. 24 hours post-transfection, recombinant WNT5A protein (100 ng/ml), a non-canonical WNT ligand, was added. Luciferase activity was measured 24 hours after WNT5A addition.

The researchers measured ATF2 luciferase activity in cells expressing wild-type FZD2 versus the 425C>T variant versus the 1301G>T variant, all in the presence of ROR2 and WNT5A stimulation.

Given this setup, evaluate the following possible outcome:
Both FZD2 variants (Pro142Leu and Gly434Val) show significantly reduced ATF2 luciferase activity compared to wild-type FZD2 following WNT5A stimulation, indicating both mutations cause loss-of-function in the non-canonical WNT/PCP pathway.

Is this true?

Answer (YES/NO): NO